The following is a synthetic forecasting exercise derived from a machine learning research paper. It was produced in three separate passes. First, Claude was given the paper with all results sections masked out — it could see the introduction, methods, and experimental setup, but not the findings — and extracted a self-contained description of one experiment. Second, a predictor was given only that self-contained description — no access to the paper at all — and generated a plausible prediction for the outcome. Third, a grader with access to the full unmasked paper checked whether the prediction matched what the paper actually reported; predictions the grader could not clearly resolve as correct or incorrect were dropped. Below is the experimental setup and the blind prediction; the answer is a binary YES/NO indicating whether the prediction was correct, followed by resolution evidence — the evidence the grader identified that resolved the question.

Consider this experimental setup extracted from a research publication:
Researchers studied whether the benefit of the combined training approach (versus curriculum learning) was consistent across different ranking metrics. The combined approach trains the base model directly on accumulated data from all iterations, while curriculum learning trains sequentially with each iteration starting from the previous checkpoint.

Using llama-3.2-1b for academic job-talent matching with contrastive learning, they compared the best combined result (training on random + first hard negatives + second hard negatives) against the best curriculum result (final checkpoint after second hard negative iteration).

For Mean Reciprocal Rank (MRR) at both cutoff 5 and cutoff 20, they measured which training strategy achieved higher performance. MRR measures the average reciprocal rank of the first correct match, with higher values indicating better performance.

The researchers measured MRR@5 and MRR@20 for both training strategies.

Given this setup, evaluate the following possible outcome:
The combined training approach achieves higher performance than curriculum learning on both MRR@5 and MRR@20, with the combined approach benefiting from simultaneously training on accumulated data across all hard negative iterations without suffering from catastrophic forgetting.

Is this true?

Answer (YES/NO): YES